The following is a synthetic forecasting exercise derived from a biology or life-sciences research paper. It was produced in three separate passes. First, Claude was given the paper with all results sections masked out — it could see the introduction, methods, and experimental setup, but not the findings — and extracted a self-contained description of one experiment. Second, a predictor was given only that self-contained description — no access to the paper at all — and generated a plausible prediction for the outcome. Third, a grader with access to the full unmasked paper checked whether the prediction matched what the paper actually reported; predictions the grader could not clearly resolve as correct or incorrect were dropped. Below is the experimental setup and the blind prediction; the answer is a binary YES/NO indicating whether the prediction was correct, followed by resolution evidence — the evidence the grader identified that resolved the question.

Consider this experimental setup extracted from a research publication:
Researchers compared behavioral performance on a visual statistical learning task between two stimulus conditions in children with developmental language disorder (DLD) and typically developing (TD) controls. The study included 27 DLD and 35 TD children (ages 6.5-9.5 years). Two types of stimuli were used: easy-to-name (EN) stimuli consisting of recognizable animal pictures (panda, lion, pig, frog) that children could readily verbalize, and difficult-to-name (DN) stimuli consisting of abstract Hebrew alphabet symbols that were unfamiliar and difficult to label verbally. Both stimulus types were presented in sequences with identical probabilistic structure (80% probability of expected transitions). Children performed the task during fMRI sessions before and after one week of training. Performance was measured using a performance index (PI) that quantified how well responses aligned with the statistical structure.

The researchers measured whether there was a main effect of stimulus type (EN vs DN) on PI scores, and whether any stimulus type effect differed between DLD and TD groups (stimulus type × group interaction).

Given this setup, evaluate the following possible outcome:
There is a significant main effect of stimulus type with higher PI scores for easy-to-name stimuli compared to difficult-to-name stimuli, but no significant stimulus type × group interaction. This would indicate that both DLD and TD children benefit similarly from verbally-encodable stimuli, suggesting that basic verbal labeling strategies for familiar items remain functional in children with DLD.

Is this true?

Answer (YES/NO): NO